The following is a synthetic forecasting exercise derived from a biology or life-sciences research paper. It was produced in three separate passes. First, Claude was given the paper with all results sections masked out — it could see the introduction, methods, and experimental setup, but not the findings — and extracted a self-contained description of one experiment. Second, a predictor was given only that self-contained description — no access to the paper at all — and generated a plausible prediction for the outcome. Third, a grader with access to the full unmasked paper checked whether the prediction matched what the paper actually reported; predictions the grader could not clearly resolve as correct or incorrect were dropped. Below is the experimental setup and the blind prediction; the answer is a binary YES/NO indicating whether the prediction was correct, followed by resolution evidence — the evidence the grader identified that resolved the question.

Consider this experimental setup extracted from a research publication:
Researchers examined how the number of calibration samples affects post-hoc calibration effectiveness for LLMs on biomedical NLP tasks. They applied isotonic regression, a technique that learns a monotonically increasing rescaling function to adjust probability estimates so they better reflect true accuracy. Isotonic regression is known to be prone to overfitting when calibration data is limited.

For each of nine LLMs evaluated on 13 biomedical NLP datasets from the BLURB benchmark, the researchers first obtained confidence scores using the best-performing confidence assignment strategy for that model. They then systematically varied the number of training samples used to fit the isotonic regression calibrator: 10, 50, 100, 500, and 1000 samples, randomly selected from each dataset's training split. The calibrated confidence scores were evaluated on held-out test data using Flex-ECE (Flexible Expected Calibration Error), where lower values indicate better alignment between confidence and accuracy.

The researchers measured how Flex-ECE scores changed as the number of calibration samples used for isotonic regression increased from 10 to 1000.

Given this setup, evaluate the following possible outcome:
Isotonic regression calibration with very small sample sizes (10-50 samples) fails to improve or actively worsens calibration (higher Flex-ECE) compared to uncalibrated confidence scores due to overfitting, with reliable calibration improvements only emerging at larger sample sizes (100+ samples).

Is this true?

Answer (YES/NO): NO